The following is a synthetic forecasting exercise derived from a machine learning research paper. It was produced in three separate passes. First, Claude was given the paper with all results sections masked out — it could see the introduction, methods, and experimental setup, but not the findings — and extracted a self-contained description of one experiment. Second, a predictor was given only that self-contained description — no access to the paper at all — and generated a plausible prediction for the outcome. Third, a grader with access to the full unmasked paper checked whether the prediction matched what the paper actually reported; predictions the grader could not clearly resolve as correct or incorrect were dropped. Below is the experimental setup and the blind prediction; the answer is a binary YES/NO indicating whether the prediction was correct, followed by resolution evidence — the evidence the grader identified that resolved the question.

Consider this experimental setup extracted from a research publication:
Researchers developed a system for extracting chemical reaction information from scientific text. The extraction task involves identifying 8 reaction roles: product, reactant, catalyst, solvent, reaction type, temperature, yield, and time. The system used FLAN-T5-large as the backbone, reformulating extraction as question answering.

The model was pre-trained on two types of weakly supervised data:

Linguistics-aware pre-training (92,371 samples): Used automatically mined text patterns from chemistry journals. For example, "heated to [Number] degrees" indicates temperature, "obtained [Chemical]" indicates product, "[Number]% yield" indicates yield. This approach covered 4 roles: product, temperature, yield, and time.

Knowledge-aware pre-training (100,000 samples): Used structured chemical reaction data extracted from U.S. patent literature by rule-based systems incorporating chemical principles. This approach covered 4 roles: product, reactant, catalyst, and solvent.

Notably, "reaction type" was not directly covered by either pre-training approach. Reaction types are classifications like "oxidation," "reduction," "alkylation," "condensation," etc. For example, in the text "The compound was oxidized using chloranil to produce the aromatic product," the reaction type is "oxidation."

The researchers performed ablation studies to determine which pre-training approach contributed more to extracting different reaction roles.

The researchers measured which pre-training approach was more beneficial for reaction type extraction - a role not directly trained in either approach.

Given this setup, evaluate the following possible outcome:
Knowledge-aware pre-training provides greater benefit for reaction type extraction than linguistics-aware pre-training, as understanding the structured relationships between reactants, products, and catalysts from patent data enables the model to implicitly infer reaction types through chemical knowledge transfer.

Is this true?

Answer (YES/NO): YES